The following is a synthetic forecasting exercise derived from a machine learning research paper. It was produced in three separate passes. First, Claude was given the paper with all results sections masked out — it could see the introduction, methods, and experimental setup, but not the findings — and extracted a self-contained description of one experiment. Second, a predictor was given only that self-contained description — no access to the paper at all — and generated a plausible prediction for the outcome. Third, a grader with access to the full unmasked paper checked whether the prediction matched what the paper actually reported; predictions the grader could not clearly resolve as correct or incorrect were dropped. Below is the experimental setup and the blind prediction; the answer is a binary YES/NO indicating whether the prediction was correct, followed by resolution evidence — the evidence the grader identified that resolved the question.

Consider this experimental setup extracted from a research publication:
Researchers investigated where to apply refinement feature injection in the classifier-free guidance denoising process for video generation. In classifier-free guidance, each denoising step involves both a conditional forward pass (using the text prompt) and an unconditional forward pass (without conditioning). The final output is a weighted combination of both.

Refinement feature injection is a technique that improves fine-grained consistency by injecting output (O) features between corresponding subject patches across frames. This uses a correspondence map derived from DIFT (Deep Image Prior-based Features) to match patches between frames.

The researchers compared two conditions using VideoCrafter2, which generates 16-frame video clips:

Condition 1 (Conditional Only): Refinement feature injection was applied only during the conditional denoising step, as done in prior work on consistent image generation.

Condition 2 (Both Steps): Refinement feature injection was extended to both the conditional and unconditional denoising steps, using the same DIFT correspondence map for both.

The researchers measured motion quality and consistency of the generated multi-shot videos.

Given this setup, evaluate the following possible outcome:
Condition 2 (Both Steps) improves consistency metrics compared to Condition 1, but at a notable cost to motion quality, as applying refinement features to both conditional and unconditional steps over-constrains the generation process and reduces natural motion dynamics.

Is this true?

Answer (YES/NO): NO